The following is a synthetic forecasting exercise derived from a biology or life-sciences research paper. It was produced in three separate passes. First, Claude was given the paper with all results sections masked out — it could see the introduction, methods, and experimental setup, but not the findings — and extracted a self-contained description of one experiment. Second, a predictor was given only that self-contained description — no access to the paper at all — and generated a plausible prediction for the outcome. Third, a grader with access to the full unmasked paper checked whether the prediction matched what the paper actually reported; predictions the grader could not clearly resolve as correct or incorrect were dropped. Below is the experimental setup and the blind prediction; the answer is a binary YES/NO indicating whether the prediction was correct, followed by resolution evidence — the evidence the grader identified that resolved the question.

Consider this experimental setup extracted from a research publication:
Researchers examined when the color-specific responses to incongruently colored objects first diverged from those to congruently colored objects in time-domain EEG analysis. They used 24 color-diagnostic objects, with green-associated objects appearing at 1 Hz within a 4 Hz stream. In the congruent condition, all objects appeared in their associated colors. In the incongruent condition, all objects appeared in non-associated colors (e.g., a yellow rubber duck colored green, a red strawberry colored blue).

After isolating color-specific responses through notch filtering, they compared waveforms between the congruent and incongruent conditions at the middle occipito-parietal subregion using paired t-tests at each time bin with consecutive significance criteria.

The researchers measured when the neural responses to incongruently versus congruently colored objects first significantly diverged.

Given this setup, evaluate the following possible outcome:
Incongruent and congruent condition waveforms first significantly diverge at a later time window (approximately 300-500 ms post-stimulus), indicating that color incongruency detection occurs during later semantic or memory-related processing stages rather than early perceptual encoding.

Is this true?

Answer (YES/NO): NO